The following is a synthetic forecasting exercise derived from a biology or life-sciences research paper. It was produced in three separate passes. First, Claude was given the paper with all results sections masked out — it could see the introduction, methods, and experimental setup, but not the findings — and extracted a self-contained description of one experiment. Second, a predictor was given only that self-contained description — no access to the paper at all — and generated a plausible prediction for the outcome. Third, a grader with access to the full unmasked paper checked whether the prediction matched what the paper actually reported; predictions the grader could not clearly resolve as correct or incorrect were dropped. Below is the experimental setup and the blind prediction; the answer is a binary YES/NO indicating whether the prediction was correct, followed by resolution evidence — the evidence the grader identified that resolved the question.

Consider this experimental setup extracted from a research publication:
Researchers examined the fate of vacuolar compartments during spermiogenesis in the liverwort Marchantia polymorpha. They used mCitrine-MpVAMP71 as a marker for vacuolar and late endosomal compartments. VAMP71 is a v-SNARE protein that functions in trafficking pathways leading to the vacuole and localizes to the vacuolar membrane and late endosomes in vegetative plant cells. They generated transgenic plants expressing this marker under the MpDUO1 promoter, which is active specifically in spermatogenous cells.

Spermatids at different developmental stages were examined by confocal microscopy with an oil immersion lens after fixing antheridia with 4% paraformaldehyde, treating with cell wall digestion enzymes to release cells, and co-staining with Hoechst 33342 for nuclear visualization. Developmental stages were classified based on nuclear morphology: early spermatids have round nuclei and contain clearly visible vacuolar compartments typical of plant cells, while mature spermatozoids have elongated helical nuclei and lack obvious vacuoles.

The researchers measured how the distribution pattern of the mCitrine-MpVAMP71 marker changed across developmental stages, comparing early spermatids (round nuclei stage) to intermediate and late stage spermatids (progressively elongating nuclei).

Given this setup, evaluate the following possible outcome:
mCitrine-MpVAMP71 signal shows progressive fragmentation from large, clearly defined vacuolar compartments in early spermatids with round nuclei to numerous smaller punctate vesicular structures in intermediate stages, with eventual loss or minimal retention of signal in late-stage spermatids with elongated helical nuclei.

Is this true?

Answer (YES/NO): NO